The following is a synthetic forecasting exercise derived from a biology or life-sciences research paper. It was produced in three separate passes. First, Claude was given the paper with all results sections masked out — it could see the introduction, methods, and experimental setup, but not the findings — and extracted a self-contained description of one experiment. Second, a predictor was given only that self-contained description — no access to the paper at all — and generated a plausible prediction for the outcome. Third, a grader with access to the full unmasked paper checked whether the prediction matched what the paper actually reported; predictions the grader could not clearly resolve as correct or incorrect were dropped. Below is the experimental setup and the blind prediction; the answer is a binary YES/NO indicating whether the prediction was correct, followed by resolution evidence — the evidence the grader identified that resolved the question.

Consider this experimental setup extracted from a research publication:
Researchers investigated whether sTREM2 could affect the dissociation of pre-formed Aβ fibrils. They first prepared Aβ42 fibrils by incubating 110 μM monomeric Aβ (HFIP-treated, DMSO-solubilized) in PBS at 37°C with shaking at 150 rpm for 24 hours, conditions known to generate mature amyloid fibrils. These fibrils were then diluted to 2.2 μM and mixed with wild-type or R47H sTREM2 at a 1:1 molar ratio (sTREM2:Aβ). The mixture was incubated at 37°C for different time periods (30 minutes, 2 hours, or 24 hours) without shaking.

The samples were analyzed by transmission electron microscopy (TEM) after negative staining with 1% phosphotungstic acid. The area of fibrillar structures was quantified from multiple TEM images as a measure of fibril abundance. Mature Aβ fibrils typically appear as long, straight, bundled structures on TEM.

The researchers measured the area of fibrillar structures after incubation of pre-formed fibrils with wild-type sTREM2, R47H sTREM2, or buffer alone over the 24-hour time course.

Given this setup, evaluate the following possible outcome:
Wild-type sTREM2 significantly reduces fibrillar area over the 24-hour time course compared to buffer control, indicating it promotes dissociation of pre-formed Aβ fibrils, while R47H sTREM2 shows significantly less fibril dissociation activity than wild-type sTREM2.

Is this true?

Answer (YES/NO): YES